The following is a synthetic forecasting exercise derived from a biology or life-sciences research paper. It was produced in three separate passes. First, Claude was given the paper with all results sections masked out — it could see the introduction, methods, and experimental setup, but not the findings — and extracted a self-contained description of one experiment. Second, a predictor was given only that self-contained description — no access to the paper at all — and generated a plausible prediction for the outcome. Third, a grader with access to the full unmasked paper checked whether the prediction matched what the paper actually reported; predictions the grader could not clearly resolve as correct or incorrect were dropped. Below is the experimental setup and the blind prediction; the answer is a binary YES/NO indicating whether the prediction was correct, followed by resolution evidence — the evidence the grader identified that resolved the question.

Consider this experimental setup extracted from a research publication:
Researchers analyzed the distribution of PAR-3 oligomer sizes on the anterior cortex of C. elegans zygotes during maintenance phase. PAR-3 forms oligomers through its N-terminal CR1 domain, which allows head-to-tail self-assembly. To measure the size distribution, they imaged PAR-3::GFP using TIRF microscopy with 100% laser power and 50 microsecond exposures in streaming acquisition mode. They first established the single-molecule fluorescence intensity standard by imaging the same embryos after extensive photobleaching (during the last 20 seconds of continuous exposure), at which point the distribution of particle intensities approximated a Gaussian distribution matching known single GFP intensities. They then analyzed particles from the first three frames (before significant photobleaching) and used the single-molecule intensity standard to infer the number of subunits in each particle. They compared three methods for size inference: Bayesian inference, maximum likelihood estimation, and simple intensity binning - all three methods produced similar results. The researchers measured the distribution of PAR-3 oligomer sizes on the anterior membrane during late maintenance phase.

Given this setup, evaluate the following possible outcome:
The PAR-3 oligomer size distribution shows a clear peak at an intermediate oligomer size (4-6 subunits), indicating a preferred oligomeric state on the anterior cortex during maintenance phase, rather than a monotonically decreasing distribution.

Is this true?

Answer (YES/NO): NO